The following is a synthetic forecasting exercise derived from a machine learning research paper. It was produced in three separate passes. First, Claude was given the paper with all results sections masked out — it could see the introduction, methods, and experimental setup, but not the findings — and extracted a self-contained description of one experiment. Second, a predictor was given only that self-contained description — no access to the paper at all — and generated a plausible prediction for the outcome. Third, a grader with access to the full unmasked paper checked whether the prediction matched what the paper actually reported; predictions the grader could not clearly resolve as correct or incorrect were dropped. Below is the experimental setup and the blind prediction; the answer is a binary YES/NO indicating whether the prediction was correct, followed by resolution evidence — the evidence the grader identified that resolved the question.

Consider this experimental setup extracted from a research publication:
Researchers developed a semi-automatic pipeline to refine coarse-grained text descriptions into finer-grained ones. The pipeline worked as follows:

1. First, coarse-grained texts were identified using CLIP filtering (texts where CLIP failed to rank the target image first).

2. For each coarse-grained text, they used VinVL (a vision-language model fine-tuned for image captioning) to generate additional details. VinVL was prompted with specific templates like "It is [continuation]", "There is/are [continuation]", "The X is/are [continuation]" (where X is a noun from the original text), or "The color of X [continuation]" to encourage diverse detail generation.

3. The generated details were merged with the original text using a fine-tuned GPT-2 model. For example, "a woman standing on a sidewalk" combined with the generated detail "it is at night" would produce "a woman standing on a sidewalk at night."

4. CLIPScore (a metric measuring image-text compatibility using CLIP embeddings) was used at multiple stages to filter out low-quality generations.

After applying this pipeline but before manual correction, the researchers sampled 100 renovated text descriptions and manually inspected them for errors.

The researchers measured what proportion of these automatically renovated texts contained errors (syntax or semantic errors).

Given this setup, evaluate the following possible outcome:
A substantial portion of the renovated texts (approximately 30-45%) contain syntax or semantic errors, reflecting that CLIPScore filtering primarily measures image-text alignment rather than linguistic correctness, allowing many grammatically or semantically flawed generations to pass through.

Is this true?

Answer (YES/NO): YES